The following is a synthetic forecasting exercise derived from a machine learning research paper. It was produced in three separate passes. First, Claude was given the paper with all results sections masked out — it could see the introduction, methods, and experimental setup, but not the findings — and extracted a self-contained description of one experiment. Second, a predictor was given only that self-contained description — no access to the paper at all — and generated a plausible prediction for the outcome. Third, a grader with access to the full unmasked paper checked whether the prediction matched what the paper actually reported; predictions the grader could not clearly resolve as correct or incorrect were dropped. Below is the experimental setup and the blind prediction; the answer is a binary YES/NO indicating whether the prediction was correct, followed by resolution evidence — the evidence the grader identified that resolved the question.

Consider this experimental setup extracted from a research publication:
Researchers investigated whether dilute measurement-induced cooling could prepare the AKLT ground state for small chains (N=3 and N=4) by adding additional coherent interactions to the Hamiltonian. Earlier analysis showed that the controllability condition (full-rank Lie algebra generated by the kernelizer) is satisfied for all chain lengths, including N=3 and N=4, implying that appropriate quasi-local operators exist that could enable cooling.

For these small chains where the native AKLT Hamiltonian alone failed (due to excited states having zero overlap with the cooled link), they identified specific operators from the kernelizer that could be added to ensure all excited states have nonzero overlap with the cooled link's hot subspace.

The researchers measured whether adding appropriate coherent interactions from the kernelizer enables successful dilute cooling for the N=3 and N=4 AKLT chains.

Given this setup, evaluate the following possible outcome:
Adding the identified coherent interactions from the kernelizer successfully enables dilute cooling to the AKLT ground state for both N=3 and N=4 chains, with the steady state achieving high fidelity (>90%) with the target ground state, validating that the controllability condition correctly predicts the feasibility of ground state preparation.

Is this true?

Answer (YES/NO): YES